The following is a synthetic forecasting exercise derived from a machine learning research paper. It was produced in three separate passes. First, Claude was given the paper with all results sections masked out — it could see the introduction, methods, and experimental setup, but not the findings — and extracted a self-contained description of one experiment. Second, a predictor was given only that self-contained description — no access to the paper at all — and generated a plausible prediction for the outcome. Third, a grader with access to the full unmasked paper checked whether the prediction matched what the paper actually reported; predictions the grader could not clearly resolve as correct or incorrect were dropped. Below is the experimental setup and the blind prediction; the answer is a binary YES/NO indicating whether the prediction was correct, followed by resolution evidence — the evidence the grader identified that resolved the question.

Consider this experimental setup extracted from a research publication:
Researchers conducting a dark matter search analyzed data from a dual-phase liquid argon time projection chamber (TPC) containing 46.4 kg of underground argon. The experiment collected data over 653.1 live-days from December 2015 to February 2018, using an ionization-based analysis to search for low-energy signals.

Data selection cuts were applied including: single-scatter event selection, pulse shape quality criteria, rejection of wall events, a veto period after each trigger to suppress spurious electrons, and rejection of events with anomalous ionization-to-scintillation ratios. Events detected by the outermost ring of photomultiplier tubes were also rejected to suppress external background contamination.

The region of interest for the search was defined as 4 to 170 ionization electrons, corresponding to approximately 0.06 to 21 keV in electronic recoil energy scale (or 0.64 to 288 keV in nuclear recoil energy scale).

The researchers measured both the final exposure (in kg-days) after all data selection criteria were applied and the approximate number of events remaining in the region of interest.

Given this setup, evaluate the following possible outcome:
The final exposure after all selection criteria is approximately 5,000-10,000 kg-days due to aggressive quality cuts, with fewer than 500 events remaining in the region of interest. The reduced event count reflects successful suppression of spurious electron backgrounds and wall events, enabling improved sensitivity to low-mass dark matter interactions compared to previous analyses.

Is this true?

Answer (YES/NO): NO